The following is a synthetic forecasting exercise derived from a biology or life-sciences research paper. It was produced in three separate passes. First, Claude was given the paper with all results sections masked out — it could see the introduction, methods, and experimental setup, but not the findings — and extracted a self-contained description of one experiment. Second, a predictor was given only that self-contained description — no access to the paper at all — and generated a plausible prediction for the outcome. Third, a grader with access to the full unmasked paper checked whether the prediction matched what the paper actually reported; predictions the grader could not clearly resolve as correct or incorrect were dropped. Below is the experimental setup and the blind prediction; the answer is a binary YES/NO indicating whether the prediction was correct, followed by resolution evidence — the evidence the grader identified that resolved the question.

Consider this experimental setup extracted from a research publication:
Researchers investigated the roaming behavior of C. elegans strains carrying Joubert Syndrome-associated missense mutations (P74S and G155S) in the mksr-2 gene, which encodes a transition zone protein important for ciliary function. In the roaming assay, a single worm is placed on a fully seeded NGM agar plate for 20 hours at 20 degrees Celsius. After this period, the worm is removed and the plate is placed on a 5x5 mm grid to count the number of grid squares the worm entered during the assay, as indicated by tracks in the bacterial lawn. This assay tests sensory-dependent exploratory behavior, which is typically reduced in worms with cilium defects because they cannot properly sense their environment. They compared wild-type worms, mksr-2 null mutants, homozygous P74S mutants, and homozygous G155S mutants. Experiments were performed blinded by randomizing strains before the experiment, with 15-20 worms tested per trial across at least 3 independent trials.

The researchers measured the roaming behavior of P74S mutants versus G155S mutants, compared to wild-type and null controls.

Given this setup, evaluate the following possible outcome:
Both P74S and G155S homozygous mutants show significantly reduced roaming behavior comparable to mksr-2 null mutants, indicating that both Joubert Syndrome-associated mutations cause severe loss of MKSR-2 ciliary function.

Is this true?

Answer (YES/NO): NO